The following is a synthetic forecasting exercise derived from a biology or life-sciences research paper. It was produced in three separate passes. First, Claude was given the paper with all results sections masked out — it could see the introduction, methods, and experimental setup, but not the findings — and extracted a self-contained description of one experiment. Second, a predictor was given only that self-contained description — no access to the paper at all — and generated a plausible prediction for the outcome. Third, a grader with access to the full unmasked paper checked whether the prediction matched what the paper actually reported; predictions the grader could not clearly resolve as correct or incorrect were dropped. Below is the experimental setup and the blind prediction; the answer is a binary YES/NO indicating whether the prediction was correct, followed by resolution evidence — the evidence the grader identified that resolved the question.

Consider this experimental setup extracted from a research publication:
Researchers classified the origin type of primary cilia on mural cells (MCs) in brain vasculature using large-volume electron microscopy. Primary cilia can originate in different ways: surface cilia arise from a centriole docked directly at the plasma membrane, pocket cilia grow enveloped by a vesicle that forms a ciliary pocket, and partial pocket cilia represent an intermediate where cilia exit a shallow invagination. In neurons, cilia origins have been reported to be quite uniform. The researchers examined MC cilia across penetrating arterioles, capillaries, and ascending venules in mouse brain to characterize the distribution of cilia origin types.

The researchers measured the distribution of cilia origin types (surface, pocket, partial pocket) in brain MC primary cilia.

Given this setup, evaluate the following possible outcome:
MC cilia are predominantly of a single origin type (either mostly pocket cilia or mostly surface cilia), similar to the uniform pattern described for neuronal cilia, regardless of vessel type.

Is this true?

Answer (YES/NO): NO